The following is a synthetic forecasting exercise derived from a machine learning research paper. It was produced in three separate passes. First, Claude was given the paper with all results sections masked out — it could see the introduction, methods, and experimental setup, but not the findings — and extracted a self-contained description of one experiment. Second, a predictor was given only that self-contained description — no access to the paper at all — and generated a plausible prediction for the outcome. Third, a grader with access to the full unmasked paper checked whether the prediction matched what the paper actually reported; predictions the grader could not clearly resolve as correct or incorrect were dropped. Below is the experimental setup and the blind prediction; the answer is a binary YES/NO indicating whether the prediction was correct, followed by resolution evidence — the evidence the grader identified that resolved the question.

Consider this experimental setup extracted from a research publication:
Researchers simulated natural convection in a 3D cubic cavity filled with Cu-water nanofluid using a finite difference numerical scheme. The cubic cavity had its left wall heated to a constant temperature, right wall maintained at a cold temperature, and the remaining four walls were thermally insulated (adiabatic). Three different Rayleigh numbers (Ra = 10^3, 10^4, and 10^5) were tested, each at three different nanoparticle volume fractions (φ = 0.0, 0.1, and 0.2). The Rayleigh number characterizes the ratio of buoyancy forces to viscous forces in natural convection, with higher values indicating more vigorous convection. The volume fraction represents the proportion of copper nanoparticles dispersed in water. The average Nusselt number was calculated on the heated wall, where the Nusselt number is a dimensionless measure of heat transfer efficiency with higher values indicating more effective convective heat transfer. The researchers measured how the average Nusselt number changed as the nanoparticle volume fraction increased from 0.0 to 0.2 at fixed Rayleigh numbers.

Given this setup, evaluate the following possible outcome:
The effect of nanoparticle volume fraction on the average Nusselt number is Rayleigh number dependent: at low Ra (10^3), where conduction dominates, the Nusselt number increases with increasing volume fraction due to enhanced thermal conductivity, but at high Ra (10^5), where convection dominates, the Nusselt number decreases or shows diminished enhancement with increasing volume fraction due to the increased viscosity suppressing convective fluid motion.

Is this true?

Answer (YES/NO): YES